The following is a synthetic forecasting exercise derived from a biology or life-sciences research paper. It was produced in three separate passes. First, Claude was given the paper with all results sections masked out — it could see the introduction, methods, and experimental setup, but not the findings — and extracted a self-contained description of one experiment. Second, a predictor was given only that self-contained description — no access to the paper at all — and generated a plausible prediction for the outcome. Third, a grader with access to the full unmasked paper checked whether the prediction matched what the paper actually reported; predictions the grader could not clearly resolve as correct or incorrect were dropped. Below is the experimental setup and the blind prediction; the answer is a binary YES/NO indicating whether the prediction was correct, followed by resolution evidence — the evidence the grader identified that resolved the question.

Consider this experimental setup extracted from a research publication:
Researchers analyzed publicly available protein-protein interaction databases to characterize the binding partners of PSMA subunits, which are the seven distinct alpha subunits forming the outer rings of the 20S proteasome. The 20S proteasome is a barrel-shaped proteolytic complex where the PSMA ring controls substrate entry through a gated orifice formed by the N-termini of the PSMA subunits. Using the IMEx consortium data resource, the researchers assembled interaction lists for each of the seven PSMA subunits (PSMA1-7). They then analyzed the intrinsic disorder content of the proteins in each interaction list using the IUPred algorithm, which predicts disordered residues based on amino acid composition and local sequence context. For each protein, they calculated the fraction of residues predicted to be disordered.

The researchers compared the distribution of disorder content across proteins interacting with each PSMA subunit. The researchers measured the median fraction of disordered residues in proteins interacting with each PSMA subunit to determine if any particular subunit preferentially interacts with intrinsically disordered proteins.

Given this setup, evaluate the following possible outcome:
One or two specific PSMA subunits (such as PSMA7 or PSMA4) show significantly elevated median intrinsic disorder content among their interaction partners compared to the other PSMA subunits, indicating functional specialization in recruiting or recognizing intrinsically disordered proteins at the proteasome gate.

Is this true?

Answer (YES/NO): NO